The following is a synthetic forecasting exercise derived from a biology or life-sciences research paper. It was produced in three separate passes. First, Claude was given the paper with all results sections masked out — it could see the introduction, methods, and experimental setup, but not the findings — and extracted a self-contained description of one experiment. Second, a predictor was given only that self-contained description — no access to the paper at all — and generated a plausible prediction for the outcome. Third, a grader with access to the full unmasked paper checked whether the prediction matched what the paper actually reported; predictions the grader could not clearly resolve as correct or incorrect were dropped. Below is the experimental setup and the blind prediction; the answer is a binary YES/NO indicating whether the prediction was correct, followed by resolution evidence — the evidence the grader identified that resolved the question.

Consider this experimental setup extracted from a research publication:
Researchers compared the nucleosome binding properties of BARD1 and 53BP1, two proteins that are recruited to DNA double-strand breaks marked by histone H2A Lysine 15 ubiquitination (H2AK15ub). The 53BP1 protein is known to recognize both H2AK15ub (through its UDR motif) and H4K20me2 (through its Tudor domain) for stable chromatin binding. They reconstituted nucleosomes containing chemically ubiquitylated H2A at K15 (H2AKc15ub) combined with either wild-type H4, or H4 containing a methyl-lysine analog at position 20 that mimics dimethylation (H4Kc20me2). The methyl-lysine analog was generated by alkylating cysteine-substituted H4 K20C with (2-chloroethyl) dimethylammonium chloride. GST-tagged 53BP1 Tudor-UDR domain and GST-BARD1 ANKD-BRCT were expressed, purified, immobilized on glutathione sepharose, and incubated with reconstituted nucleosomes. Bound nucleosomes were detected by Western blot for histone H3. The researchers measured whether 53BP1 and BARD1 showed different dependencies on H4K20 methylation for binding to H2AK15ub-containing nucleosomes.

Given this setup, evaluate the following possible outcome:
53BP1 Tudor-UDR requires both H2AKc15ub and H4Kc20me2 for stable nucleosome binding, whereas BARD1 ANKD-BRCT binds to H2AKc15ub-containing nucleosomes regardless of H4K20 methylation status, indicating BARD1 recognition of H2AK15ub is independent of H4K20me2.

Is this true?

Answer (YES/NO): NO